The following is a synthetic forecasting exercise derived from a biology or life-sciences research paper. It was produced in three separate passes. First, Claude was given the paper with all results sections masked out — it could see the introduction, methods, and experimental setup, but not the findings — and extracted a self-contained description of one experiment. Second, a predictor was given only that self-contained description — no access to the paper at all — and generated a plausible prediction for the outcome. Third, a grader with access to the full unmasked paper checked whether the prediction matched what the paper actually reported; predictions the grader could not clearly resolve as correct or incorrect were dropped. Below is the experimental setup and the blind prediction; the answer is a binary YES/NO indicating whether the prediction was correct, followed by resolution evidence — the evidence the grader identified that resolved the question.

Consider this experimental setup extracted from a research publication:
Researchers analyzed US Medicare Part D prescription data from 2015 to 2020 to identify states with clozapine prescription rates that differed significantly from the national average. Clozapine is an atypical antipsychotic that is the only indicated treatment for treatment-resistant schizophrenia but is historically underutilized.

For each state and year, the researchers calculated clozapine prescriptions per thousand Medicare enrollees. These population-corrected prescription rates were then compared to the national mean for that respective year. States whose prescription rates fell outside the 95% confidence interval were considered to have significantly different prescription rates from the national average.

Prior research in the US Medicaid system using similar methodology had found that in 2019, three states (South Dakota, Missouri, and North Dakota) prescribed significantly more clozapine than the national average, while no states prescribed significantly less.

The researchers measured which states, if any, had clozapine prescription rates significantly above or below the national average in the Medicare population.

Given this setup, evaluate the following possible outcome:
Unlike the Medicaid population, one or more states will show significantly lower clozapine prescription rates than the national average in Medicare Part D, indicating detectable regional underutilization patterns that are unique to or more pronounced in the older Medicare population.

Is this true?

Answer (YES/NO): NO